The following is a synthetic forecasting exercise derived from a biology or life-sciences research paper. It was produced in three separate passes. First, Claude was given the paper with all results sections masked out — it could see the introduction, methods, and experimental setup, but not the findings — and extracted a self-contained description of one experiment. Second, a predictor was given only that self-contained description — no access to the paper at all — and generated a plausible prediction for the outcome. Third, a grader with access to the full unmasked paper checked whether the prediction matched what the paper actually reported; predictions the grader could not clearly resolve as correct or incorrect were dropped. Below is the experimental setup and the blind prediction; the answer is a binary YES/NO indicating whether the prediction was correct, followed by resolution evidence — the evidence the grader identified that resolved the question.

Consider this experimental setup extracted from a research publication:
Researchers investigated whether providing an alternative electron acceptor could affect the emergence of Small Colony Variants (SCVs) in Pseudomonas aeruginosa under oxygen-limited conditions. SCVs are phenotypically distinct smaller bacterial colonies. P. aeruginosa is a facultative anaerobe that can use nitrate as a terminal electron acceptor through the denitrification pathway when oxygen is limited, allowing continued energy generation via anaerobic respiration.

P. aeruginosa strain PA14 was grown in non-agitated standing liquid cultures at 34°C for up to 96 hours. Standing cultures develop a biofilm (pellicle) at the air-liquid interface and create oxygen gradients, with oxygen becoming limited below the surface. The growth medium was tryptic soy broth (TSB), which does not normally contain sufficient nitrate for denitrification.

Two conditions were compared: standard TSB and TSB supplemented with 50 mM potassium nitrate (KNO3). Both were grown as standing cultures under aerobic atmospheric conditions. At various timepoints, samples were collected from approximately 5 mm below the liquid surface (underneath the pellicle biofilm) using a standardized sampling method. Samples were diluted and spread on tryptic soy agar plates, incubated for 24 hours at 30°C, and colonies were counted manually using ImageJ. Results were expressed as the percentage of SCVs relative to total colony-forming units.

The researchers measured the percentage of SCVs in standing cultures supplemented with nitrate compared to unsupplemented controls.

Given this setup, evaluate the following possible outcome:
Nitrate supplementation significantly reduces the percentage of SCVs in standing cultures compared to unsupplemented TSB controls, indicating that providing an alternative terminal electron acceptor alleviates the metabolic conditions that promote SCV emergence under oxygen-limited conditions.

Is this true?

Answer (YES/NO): YES